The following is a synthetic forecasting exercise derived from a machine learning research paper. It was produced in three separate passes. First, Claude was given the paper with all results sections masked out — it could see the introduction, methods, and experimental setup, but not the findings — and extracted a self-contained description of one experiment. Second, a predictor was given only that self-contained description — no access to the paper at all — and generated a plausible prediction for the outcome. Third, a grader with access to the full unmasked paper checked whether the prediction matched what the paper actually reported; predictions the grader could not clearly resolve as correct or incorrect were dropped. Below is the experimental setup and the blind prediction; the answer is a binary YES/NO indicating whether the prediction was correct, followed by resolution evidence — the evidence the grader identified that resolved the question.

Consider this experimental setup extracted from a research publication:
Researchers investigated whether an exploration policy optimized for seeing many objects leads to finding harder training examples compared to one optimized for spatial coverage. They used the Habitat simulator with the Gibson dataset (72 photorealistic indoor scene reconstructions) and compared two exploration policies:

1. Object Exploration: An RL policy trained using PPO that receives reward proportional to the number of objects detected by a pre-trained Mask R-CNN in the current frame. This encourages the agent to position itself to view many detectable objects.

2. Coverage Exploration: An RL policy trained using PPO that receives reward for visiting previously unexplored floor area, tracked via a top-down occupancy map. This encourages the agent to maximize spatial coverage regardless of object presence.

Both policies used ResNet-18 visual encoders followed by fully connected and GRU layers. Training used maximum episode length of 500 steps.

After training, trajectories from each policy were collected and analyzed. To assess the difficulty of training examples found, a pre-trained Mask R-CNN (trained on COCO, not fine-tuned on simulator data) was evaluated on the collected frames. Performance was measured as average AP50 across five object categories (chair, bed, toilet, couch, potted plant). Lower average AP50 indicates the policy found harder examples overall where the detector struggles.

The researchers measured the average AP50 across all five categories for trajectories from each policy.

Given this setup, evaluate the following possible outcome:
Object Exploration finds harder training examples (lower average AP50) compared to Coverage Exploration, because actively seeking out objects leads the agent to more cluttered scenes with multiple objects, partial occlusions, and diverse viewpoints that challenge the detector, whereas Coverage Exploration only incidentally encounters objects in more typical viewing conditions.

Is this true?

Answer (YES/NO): YES